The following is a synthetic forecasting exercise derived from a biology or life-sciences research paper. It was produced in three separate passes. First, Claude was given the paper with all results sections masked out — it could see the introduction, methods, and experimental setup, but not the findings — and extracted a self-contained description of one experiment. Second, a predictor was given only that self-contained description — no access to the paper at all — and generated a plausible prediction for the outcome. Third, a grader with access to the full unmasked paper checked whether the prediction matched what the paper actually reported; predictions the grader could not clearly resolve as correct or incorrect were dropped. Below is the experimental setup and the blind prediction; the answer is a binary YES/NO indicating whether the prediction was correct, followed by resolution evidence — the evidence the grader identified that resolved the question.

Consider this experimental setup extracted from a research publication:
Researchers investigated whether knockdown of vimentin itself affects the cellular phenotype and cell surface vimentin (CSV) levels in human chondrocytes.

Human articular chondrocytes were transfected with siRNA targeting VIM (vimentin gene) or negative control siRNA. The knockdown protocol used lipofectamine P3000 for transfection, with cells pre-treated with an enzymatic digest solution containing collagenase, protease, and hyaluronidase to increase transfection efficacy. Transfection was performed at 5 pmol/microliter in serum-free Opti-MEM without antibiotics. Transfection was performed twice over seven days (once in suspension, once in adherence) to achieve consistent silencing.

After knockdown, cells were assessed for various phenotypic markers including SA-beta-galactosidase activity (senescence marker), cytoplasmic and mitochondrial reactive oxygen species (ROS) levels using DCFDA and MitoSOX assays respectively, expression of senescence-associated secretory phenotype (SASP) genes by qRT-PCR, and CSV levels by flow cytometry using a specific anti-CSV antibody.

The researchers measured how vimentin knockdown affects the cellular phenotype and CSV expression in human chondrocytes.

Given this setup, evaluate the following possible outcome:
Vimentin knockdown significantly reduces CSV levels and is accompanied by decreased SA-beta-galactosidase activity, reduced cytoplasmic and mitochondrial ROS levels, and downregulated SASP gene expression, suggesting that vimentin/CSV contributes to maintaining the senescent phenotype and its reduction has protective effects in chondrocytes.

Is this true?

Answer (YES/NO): NO